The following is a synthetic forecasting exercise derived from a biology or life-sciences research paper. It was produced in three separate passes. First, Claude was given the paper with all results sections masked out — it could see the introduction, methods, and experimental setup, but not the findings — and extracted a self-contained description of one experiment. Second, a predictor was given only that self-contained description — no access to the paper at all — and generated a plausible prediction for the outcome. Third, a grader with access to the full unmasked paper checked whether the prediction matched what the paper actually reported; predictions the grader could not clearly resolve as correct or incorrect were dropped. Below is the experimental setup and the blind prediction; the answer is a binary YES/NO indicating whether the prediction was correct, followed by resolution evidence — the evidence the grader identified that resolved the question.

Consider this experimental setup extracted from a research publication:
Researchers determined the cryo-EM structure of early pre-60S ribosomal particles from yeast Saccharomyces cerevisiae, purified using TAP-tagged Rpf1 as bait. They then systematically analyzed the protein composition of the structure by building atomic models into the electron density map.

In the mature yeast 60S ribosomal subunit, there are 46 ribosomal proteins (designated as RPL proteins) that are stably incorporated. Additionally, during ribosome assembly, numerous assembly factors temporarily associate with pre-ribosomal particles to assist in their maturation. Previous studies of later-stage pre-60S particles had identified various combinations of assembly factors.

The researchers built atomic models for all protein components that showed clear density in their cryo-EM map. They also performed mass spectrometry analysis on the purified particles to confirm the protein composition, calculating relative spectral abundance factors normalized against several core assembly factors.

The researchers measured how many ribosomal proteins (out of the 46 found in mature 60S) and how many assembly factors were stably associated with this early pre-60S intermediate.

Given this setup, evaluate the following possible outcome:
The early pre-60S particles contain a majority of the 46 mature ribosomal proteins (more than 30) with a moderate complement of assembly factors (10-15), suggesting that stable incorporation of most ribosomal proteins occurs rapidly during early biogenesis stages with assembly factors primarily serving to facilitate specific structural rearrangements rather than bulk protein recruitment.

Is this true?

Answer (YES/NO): NO